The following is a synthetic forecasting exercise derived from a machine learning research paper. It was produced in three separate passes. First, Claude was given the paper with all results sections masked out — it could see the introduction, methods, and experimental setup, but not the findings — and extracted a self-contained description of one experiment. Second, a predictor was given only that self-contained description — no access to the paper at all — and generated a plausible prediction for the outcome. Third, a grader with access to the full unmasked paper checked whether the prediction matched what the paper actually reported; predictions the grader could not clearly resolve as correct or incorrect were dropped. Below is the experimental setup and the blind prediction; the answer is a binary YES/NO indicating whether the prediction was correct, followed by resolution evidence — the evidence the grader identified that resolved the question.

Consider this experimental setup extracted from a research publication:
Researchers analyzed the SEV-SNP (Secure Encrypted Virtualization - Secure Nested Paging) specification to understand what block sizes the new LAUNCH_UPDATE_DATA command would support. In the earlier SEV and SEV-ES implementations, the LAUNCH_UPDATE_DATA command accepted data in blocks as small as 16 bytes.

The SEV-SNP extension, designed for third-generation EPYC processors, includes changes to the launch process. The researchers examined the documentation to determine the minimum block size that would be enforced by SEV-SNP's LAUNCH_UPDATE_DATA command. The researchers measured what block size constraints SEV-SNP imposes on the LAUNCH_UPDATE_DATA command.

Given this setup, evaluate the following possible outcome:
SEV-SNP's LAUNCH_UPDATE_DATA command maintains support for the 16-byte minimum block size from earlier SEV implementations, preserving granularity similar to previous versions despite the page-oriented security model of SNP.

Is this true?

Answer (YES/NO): NO